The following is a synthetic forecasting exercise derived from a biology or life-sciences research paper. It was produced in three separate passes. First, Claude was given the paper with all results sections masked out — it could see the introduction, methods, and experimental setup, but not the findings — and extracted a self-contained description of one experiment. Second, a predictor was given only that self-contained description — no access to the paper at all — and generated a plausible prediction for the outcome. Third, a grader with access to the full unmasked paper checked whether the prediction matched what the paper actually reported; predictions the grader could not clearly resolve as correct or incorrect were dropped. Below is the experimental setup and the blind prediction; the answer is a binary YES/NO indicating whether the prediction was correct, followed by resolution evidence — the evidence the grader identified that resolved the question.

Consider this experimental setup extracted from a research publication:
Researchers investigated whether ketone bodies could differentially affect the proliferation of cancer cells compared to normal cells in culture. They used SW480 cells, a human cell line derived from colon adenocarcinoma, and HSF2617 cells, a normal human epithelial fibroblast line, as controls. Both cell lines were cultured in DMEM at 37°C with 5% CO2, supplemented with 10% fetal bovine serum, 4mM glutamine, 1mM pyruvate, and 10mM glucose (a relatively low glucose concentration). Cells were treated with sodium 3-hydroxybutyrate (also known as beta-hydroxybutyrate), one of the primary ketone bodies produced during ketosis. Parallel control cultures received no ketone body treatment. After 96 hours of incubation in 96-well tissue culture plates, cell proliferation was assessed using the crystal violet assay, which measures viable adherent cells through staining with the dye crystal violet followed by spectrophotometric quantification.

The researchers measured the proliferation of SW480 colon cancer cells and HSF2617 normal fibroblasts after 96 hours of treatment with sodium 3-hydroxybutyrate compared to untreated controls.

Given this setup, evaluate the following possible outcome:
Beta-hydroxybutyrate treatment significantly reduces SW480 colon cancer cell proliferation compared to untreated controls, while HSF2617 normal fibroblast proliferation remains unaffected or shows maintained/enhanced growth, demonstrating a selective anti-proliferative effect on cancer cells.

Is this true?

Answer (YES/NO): YES